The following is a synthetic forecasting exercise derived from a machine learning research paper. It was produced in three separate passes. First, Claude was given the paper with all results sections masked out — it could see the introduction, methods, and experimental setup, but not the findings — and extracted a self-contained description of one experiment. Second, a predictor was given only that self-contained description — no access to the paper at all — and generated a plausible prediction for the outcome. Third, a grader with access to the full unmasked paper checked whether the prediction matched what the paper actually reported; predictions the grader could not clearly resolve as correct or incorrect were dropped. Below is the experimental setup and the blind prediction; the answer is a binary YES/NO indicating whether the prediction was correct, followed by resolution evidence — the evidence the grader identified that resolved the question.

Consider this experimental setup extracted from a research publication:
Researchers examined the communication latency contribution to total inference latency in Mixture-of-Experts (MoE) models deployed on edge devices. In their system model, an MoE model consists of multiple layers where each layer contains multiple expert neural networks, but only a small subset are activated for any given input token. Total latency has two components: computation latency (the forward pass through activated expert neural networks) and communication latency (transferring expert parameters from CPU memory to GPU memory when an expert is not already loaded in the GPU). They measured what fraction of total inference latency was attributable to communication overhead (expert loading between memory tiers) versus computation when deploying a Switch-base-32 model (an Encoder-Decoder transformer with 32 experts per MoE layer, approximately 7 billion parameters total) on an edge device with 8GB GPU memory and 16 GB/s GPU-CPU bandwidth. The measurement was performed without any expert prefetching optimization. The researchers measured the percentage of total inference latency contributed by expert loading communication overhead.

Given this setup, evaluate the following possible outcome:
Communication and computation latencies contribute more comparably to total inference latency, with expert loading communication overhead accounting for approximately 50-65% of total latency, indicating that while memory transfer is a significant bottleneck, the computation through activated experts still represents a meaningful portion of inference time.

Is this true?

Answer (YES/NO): NO